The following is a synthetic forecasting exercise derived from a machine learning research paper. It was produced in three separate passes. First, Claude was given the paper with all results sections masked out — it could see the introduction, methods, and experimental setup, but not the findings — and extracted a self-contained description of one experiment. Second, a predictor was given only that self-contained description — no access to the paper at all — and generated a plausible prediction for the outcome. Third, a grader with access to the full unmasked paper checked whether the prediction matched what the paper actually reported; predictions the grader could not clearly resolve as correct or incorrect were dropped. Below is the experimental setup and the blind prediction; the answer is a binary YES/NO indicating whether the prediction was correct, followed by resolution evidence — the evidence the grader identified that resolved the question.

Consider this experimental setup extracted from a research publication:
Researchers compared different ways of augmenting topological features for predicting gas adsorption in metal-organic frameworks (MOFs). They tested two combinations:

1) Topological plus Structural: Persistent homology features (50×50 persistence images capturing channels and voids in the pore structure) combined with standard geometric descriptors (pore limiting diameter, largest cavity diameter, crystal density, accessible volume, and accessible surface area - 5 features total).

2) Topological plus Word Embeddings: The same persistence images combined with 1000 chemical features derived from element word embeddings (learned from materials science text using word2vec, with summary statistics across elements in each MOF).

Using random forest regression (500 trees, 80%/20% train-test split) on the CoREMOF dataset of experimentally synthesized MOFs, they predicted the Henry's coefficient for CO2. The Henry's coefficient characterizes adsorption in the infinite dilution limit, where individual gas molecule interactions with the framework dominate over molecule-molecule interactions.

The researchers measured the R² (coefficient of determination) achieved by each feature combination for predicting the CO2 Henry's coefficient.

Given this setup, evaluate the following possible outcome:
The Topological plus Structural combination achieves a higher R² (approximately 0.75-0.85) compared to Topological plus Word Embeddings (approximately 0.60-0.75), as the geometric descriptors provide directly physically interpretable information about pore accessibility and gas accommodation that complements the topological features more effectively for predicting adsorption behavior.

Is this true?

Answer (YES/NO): NO